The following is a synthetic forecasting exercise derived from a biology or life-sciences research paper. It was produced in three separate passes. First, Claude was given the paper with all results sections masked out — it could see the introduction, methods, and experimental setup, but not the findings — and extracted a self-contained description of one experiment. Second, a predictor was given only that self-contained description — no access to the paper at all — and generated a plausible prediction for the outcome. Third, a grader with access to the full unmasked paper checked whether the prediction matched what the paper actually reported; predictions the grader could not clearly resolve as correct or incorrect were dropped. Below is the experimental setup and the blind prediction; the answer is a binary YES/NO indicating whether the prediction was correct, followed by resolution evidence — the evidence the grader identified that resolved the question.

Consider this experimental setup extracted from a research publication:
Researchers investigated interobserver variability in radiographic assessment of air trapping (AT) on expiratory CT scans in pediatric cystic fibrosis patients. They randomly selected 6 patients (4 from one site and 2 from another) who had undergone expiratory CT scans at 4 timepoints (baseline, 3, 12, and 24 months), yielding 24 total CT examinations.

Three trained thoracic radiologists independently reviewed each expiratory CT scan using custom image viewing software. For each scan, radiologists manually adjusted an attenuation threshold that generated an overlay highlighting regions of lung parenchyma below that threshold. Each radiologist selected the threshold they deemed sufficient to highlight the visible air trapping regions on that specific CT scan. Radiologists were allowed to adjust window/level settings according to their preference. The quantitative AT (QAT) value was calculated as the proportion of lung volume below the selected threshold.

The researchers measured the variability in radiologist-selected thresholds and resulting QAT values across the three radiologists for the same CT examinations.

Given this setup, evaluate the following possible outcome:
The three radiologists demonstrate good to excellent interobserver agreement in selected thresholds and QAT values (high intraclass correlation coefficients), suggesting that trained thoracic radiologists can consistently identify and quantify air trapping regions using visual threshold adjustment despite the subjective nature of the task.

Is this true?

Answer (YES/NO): NO